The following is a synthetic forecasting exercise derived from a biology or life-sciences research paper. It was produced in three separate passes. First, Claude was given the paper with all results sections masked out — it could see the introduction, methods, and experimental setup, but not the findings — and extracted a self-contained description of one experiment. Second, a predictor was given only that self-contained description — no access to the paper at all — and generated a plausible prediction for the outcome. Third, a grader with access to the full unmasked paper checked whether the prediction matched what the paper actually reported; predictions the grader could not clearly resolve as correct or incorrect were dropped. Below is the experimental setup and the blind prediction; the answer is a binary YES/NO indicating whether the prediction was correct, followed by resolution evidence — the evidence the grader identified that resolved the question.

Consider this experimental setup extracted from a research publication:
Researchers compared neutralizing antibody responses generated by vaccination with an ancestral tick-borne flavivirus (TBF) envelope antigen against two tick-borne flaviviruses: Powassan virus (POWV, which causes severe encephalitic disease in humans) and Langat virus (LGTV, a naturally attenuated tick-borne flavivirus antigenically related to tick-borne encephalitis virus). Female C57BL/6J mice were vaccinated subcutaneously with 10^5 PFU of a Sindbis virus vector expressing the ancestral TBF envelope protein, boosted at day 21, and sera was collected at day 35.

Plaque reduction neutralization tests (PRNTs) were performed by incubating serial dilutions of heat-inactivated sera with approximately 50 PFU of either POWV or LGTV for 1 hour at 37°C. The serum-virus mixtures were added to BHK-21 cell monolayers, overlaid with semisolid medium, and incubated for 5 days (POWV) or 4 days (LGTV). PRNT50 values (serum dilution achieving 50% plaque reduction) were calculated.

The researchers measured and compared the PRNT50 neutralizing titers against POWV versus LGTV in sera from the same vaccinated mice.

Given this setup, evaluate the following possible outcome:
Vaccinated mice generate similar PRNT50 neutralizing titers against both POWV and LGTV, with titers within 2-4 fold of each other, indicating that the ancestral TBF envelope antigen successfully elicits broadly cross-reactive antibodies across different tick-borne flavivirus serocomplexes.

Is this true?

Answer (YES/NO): YES